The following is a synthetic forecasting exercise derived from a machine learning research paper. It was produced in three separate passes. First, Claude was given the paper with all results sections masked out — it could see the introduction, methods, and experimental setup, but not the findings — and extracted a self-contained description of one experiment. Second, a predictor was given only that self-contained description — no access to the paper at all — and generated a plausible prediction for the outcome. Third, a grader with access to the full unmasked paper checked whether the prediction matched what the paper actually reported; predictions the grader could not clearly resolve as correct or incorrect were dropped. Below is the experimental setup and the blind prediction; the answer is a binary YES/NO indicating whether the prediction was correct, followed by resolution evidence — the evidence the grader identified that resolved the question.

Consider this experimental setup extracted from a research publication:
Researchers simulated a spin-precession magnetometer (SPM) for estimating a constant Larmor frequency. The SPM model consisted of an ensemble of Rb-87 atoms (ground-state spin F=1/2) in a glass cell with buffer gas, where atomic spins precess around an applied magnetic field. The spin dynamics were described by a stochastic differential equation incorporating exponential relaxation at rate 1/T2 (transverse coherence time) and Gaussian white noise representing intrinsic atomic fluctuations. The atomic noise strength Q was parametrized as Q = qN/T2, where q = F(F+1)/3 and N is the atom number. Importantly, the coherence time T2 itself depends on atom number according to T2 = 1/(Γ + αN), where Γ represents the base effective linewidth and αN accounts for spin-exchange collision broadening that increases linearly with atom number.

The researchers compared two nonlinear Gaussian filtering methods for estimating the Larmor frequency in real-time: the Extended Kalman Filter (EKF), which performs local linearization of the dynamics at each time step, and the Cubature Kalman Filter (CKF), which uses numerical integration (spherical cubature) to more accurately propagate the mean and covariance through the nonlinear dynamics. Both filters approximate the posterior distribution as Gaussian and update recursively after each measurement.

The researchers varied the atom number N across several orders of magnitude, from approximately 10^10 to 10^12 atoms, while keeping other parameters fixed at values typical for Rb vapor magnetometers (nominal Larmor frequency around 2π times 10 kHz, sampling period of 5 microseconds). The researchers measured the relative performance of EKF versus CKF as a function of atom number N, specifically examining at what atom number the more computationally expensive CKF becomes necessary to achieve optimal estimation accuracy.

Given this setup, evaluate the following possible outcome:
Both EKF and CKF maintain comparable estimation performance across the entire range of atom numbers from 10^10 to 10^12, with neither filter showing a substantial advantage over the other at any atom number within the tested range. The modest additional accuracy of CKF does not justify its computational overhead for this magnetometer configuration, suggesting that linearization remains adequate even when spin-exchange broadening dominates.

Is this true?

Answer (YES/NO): NO